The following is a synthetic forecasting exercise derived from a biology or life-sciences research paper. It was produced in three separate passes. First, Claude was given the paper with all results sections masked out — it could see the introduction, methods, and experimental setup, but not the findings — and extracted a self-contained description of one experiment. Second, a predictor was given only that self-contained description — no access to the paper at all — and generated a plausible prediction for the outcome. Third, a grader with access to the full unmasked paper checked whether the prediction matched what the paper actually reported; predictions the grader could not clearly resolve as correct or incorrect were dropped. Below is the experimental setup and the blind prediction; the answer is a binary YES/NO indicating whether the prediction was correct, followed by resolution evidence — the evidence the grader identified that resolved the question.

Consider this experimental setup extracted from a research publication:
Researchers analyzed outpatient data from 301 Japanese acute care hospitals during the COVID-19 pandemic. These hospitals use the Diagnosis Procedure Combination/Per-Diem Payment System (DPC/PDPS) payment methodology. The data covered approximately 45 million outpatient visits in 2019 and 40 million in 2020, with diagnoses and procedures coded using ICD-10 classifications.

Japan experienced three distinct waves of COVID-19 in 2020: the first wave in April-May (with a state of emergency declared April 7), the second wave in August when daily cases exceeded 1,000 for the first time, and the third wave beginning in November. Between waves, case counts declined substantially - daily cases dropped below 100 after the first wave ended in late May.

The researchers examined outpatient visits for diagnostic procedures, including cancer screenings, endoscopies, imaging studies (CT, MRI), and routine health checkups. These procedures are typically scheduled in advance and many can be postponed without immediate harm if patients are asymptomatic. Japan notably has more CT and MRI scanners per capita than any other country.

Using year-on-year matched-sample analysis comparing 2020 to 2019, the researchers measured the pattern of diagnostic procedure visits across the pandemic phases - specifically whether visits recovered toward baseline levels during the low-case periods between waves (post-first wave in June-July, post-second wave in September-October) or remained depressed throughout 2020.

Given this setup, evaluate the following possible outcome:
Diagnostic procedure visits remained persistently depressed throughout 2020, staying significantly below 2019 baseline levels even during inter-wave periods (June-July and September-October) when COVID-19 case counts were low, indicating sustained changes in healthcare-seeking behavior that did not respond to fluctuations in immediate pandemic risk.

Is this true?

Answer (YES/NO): NO